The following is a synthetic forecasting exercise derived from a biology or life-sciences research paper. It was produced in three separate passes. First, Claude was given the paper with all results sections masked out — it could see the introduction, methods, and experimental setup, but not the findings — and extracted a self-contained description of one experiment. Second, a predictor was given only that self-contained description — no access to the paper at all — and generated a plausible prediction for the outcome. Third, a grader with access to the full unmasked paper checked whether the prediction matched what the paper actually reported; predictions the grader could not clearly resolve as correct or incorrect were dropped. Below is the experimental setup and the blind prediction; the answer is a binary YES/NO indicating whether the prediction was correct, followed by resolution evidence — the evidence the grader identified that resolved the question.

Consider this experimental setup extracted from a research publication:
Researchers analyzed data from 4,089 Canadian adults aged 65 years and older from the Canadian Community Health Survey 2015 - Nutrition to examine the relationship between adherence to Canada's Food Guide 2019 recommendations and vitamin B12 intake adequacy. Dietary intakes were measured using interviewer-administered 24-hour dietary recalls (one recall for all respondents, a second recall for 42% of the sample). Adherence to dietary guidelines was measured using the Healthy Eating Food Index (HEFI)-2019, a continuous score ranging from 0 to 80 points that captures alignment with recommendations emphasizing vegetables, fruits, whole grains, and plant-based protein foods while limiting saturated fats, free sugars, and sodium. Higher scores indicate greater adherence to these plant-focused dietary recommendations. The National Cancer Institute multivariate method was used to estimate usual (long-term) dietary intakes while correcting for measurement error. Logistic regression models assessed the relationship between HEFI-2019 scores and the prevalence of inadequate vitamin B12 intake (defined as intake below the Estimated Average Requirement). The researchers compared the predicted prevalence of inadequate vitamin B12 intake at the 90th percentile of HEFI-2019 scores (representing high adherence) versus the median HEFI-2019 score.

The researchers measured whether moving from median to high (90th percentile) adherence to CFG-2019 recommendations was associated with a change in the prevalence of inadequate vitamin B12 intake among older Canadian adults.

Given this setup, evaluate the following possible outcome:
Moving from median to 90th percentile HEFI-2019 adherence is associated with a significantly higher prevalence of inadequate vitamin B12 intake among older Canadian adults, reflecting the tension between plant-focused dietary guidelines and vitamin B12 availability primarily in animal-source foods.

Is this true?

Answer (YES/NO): NO